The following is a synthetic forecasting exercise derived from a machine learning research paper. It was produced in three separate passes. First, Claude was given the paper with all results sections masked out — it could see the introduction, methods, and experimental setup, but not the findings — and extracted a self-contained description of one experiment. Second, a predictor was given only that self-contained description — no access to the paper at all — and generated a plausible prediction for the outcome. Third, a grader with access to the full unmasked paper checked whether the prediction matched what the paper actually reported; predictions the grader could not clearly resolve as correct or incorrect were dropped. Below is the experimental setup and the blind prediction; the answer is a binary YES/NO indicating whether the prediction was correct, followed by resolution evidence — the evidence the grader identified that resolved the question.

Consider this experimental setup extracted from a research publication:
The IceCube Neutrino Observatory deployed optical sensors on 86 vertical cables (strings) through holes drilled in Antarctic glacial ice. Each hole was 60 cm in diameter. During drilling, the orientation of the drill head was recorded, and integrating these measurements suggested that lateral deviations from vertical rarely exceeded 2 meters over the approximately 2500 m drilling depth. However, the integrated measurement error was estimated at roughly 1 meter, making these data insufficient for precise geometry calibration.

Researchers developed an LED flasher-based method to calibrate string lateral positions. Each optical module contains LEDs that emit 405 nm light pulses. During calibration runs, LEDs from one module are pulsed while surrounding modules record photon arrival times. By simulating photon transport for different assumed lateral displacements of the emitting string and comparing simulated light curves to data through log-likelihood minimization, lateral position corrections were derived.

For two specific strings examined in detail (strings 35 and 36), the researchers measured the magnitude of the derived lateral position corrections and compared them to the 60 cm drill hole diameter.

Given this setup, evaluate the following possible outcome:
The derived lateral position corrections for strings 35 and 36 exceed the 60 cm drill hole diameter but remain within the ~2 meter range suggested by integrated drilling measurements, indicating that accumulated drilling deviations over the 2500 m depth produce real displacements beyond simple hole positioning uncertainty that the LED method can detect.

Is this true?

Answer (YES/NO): NO